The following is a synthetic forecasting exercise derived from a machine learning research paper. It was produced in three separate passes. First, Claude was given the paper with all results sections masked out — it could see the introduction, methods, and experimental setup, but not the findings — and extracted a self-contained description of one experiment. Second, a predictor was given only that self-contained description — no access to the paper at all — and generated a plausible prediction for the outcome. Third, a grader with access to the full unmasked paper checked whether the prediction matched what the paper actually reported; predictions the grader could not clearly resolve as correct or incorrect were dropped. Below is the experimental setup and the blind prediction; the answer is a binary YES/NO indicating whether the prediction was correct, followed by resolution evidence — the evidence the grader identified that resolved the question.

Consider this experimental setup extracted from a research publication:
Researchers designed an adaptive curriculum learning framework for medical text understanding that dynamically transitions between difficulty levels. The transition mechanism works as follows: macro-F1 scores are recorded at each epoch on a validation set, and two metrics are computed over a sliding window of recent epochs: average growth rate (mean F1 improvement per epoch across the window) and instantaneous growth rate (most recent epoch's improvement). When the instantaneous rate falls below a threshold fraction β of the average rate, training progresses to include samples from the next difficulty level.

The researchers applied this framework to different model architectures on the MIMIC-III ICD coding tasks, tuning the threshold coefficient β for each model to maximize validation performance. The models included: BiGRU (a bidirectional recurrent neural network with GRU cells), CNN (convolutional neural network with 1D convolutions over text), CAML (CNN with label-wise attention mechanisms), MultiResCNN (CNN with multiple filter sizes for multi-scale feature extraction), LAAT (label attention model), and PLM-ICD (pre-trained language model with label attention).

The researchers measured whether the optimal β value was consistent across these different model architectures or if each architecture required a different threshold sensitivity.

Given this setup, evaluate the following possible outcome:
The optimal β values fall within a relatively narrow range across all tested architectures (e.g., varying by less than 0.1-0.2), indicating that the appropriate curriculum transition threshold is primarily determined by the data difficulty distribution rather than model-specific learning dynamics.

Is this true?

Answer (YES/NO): NO